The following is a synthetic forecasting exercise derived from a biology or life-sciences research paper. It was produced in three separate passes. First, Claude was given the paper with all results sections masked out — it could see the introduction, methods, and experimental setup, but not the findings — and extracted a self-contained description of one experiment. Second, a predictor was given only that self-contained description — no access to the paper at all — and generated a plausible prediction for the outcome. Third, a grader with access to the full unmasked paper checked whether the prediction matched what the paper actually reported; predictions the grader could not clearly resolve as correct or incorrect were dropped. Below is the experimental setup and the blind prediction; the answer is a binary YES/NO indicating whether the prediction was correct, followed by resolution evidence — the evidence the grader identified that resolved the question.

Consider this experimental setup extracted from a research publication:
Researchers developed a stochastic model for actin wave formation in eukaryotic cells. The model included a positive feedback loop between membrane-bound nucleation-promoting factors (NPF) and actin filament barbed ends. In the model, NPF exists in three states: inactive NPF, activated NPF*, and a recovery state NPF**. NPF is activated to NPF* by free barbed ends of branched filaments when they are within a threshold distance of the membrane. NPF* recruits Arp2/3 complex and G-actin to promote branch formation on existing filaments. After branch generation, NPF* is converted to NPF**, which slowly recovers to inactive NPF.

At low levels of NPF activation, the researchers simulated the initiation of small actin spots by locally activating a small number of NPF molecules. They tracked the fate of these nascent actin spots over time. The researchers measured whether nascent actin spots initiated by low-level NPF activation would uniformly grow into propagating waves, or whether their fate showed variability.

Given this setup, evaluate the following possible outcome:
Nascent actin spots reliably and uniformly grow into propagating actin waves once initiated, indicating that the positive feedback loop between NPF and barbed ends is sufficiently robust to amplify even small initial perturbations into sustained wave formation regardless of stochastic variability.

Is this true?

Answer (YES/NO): NO